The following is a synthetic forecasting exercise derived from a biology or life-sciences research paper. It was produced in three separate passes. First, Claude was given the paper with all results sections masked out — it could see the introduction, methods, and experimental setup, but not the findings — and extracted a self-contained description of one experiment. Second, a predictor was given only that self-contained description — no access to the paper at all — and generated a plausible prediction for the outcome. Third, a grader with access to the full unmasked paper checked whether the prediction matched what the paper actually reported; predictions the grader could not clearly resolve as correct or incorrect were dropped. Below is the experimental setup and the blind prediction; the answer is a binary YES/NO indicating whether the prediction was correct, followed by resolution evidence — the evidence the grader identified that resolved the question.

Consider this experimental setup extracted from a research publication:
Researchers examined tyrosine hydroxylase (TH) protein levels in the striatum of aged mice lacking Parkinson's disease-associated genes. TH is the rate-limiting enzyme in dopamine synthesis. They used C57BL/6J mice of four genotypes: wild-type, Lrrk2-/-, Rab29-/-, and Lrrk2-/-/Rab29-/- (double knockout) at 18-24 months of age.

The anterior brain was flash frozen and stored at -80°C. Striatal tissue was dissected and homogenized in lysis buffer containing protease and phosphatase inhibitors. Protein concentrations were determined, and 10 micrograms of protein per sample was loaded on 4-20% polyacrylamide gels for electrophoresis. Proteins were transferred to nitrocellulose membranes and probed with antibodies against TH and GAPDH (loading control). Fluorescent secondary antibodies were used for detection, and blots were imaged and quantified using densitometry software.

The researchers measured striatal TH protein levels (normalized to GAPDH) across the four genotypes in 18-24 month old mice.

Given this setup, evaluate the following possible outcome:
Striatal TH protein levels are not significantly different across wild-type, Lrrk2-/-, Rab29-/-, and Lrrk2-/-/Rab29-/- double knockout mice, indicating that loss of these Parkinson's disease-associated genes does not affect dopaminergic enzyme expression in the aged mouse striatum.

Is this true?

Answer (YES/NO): YES